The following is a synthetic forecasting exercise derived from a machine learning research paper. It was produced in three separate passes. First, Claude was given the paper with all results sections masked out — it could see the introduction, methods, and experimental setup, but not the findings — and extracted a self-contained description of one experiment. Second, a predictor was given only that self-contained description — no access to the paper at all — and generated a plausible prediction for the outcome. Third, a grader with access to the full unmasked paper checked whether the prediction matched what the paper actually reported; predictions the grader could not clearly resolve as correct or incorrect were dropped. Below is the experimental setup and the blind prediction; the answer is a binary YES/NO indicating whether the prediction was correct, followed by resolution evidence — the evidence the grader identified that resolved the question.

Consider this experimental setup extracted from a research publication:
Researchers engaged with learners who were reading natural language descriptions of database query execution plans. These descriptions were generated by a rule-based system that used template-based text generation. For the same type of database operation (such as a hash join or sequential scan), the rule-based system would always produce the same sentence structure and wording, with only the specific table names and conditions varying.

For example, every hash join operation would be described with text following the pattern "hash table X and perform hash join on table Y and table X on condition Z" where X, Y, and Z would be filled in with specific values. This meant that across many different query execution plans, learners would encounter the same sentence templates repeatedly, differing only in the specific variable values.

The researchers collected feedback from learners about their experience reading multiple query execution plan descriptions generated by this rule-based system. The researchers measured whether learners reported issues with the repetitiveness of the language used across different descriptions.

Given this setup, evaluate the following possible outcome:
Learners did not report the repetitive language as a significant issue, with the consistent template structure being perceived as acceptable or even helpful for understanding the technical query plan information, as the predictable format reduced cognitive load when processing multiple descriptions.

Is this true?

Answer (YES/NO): NO